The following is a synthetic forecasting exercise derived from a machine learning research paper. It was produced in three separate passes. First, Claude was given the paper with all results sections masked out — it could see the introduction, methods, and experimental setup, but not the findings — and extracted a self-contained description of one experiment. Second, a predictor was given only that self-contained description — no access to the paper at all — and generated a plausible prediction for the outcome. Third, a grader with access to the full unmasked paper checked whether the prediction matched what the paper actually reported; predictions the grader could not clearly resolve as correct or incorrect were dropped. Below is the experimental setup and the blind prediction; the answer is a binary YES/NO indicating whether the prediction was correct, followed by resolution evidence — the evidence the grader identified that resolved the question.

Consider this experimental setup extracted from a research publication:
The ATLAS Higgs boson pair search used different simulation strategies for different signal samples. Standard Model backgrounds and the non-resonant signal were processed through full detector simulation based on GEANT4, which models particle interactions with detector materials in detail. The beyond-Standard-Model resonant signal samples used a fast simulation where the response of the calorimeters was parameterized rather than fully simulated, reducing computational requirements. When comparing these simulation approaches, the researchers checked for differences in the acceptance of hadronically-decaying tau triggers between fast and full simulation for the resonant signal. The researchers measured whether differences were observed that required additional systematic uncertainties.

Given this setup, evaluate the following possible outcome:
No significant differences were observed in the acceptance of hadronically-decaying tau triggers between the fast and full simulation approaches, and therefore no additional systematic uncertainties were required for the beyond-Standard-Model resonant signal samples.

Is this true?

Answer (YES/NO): NO